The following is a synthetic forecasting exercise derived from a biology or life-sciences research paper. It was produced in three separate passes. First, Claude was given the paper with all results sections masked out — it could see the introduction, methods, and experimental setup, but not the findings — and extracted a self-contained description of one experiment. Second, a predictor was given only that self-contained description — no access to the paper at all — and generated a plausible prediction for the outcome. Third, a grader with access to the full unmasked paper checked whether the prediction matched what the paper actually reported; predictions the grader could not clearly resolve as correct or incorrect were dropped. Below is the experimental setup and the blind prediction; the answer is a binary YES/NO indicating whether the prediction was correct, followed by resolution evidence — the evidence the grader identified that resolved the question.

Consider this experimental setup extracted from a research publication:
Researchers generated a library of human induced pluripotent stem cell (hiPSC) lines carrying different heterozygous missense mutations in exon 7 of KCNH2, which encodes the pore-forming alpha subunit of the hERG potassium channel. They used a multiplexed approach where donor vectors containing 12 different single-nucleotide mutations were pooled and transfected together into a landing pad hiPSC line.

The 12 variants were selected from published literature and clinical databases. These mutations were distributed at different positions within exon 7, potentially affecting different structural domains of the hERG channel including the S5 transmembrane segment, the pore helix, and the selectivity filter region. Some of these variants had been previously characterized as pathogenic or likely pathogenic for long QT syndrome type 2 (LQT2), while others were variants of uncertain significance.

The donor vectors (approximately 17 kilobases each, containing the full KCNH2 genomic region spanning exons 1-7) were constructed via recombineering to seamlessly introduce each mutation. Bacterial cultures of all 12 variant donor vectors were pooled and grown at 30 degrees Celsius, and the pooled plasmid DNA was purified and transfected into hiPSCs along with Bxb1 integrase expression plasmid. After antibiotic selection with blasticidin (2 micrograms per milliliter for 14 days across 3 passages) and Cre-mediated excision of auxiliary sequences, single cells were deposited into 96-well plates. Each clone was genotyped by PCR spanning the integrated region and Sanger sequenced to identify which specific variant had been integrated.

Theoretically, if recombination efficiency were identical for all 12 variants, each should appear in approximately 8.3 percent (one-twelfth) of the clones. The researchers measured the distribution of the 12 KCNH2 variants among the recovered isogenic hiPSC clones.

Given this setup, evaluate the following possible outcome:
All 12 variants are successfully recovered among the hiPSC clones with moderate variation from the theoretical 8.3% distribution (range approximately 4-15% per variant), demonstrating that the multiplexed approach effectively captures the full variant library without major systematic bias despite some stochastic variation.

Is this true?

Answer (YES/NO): NO